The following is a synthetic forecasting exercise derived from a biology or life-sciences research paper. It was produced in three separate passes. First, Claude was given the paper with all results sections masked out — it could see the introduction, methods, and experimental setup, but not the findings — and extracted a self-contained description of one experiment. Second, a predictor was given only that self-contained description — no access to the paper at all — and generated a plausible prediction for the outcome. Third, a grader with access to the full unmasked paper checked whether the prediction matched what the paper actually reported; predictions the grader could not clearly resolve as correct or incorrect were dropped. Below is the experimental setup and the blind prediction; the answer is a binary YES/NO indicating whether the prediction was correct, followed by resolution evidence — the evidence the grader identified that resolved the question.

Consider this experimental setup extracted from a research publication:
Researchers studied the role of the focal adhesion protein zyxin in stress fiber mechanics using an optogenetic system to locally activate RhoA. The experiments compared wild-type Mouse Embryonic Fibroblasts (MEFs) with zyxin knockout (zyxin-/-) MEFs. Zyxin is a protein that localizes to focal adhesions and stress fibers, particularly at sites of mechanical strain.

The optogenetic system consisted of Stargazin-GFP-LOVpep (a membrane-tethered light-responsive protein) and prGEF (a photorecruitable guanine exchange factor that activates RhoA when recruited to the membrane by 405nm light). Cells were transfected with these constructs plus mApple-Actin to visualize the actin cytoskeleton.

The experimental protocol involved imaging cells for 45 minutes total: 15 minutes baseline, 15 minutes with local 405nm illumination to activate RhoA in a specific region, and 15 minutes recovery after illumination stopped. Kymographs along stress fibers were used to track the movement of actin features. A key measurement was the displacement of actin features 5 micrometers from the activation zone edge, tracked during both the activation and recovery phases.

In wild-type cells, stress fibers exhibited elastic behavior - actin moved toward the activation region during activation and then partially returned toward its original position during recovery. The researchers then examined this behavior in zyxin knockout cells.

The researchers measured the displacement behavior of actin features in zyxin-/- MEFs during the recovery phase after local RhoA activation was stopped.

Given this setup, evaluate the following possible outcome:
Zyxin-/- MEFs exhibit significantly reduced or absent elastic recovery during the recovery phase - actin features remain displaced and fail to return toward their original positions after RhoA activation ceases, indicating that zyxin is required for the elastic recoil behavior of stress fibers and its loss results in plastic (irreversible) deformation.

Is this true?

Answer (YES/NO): YES